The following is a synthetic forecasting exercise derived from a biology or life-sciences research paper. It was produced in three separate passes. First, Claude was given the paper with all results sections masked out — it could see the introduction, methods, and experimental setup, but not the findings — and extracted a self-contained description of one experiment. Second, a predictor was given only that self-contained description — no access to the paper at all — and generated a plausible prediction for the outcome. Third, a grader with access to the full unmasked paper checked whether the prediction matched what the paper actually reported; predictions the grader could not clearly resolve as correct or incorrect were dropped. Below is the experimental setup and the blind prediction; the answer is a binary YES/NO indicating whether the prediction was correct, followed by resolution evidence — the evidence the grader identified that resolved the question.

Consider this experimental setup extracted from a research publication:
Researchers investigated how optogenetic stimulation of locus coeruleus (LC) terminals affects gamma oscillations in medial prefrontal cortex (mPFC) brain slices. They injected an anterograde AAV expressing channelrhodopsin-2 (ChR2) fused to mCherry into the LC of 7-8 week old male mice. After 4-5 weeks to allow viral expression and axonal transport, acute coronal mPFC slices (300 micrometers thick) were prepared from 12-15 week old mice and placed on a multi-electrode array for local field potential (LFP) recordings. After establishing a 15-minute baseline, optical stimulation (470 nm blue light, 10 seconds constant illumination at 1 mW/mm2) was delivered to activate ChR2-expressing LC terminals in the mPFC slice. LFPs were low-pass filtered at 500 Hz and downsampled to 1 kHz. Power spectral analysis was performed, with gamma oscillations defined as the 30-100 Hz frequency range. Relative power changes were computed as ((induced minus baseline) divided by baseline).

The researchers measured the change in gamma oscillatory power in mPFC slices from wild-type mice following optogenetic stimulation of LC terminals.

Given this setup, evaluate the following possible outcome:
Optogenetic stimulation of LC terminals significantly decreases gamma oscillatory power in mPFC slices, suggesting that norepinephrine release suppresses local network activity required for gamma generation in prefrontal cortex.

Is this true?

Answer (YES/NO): NO